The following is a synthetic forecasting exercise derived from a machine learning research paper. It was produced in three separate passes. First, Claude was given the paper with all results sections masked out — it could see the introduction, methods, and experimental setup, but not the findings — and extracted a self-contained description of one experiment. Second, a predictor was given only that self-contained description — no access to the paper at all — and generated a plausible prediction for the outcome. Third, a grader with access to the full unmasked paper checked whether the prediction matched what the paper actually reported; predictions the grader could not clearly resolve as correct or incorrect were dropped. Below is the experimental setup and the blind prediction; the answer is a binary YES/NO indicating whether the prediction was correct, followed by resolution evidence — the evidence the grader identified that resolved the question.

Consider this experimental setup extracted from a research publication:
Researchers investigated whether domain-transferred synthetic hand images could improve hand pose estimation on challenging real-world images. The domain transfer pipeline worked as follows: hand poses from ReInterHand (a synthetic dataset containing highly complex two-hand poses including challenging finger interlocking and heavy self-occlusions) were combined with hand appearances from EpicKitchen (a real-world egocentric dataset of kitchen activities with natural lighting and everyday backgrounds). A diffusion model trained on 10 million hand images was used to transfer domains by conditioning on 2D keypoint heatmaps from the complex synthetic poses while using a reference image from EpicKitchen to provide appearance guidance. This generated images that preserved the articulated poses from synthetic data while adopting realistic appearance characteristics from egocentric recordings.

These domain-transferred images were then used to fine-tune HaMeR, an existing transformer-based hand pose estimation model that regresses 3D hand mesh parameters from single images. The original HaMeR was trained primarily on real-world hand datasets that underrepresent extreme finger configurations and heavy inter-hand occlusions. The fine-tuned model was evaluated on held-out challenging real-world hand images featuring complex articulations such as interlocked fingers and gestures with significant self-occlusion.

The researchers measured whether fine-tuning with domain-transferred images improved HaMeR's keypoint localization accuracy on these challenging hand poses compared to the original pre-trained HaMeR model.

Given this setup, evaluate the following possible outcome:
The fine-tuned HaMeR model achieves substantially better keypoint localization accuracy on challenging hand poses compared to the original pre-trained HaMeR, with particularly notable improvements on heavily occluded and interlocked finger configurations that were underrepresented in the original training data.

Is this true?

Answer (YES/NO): NO